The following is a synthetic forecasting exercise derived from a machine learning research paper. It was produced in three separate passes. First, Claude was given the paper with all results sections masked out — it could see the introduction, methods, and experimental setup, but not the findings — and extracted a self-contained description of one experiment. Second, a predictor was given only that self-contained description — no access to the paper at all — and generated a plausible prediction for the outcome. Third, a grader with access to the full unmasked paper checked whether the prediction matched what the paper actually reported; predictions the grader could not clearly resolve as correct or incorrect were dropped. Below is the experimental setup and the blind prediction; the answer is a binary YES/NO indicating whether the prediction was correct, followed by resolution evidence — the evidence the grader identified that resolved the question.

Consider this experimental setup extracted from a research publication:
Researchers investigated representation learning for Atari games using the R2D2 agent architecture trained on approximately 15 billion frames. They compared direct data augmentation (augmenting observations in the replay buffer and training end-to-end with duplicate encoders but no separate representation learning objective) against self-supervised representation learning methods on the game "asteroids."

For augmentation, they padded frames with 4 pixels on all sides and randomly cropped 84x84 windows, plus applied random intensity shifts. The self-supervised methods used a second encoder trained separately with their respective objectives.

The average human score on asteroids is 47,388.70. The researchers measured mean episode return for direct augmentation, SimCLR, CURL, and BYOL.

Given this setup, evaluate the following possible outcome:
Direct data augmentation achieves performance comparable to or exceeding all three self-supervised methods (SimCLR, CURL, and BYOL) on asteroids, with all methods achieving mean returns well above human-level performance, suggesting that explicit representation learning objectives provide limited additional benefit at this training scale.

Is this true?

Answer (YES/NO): NO